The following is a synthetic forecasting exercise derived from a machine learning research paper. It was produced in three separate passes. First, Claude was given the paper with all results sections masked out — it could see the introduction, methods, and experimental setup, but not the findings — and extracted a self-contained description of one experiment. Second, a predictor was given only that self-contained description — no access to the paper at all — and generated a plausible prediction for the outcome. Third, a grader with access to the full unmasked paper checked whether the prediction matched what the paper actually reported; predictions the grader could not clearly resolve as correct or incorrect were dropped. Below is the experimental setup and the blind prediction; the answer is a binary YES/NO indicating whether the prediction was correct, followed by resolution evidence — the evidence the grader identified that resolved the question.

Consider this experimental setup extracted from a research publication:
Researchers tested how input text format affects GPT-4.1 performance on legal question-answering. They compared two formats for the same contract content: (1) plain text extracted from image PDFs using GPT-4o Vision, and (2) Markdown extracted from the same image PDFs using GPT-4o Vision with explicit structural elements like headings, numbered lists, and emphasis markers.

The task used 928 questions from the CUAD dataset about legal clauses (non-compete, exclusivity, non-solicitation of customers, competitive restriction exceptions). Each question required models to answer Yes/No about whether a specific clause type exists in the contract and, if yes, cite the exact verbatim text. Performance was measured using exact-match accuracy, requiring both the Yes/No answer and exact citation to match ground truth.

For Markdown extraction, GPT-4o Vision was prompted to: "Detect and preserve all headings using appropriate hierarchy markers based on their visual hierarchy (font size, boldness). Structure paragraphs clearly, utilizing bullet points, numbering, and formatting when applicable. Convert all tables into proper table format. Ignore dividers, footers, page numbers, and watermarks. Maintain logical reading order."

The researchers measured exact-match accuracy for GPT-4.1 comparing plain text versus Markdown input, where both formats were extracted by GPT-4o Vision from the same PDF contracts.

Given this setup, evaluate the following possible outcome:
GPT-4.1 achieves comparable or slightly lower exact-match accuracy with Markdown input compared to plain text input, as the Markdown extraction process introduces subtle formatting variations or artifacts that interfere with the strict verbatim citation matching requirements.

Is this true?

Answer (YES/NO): YES